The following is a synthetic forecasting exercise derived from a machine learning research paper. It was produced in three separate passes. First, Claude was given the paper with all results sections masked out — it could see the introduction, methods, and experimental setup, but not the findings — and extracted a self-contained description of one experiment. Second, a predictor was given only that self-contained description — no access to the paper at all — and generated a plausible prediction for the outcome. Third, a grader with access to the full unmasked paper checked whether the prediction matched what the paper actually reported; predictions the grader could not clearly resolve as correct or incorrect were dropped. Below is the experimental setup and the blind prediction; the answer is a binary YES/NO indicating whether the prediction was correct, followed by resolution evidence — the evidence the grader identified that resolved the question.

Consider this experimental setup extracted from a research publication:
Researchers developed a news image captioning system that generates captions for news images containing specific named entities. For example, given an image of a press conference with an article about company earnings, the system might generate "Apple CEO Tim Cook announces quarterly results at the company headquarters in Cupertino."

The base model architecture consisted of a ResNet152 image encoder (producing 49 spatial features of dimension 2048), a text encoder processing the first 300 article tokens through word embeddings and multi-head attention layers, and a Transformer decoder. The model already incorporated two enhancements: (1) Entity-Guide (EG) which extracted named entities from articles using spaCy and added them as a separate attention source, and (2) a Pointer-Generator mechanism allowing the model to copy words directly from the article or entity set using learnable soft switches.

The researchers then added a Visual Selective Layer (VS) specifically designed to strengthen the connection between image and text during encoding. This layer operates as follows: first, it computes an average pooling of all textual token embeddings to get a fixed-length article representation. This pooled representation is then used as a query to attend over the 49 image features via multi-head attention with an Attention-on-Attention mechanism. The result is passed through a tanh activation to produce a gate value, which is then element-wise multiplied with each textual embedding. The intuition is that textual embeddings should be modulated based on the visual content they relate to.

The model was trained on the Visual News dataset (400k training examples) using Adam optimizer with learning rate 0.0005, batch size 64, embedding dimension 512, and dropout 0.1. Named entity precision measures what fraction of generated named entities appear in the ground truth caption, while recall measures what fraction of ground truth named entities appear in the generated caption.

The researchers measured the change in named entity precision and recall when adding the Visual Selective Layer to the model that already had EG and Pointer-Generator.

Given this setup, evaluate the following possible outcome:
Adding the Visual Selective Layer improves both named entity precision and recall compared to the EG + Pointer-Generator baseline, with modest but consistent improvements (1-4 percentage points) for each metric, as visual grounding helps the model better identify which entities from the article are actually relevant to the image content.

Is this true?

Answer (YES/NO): NO